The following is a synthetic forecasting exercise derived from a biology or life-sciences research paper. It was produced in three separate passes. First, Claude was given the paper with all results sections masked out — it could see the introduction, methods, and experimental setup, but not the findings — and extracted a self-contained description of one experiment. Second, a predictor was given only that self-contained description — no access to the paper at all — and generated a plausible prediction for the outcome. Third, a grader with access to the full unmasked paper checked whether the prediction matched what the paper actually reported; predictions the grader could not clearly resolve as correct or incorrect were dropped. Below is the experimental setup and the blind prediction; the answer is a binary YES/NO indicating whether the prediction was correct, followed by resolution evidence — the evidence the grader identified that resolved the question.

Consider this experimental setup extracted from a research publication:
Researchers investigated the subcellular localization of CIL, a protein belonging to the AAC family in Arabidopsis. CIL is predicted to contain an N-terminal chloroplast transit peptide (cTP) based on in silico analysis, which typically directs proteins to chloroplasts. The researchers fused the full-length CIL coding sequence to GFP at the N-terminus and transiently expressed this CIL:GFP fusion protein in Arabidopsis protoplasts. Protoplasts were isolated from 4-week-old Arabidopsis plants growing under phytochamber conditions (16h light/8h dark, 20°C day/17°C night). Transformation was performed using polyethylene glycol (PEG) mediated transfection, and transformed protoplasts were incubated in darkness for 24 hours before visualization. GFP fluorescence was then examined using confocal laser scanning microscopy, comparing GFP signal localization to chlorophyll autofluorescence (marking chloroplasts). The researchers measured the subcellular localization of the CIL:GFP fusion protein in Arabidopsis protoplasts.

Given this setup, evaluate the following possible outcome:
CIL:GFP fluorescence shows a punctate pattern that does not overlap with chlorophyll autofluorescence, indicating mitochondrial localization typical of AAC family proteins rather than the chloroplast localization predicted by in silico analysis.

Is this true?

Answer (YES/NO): NO